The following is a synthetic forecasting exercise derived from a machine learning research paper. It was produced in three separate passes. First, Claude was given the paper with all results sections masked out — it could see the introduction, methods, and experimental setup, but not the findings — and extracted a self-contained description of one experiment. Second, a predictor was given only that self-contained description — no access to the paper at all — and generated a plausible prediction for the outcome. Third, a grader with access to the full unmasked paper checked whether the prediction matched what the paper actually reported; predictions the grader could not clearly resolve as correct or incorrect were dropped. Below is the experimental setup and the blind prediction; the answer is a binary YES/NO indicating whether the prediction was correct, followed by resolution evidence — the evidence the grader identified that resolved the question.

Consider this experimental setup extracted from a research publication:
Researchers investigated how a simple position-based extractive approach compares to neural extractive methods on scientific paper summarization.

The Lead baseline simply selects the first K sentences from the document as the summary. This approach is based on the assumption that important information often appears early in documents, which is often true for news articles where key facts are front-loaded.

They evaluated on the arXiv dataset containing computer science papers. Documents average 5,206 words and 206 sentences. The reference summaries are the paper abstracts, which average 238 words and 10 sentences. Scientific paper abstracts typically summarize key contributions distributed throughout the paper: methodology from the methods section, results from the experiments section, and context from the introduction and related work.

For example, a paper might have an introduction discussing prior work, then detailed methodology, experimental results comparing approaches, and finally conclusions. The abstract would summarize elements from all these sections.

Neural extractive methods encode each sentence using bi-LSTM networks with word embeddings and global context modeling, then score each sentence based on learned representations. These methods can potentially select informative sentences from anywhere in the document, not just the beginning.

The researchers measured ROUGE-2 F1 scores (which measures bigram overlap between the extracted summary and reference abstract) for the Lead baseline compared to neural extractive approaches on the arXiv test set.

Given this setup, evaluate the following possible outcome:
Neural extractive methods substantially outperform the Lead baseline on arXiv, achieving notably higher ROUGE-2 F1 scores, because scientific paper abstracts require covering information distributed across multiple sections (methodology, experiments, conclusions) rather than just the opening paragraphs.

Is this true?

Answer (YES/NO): YES